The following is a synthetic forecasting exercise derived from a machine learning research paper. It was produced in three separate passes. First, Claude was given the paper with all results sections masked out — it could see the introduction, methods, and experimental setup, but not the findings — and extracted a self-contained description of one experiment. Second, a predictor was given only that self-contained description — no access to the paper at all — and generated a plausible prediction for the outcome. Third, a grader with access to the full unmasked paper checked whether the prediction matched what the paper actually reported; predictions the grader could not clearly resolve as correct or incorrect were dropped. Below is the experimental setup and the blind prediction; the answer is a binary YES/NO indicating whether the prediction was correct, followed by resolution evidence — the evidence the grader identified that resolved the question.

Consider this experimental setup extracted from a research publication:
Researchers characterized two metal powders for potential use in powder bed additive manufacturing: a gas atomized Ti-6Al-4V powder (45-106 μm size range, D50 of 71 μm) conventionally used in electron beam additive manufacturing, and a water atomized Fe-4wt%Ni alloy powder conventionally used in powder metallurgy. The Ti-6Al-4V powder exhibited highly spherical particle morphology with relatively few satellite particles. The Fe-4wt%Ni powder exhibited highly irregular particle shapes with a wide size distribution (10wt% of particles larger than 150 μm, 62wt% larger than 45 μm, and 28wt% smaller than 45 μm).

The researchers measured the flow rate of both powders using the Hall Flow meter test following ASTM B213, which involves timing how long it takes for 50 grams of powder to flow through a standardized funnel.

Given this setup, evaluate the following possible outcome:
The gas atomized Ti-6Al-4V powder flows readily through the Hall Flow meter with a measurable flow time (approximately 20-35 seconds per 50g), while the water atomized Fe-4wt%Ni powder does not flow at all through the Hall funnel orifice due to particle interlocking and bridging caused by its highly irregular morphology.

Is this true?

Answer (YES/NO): NO